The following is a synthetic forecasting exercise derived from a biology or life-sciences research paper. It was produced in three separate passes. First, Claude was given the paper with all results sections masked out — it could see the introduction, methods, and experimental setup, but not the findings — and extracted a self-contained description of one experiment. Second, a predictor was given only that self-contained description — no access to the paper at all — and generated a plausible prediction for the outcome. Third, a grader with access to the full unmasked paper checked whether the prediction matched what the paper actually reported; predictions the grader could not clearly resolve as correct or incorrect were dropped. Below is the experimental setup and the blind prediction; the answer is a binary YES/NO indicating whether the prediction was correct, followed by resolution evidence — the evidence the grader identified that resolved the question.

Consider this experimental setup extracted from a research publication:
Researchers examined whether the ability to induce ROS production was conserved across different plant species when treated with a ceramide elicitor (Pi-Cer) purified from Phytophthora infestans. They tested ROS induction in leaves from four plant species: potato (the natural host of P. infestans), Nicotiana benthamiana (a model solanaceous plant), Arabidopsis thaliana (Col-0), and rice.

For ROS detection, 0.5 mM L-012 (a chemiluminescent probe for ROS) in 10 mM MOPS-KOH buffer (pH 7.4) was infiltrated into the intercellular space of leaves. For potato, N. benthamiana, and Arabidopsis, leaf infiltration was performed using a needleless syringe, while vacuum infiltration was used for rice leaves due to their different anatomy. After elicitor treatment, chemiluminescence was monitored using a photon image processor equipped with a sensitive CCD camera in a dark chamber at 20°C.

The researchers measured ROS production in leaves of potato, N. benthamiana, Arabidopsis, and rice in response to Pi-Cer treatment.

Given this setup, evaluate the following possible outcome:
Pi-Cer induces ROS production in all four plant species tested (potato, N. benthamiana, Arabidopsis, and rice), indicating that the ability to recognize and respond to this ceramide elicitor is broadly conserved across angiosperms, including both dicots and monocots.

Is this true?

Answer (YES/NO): YES